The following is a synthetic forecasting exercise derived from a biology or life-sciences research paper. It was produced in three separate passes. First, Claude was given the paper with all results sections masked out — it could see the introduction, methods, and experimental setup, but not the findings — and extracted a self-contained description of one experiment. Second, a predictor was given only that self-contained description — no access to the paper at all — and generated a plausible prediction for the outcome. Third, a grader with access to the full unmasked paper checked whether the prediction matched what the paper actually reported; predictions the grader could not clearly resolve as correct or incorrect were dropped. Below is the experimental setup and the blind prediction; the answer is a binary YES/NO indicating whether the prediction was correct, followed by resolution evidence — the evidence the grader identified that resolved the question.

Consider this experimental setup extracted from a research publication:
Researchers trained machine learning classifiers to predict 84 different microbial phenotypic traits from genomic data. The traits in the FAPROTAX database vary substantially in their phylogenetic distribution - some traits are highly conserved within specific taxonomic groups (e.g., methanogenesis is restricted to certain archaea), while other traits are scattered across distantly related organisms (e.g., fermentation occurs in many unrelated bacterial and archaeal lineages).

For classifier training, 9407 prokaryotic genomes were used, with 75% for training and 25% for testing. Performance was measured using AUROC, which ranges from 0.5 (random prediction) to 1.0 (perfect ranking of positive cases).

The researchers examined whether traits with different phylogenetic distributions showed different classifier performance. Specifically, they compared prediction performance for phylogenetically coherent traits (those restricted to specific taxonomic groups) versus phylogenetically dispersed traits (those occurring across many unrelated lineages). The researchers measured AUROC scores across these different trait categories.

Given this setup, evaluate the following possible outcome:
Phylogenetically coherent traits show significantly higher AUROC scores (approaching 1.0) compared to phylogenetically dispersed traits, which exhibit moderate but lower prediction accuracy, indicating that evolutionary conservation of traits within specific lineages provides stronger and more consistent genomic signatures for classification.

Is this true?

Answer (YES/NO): NO